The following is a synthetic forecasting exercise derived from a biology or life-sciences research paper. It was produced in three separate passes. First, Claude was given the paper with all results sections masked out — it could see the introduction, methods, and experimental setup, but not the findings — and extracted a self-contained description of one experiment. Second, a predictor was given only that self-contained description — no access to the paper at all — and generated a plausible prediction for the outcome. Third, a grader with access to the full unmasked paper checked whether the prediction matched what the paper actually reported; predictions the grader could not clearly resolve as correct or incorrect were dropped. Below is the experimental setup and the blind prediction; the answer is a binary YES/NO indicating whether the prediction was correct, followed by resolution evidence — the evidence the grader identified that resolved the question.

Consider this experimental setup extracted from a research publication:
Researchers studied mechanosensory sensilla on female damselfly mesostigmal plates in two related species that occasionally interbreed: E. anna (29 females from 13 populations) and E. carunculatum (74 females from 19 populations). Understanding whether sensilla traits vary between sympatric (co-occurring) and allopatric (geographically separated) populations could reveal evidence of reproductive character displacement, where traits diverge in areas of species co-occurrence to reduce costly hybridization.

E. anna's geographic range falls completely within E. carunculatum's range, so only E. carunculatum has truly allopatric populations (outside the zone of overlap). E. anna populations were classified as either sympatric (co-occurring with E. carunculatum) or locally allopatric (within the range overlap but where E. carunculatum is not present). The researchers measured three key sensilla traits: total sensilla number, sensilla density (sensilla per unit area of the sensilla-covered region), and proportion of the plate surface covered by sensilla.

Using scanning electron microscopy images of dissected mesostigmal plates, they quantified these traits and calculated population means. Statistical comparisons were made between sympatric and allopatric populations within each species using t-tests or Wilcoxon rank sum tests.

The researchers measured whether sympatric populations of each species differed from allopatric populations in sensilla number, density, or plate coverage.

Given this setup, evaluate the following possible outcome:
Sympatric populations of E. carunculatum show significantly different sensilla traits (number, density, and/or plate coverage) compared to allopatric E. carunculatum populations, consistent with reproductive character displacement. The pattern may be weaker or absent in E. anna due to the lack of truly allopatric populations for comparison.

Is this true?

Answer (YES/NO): NO